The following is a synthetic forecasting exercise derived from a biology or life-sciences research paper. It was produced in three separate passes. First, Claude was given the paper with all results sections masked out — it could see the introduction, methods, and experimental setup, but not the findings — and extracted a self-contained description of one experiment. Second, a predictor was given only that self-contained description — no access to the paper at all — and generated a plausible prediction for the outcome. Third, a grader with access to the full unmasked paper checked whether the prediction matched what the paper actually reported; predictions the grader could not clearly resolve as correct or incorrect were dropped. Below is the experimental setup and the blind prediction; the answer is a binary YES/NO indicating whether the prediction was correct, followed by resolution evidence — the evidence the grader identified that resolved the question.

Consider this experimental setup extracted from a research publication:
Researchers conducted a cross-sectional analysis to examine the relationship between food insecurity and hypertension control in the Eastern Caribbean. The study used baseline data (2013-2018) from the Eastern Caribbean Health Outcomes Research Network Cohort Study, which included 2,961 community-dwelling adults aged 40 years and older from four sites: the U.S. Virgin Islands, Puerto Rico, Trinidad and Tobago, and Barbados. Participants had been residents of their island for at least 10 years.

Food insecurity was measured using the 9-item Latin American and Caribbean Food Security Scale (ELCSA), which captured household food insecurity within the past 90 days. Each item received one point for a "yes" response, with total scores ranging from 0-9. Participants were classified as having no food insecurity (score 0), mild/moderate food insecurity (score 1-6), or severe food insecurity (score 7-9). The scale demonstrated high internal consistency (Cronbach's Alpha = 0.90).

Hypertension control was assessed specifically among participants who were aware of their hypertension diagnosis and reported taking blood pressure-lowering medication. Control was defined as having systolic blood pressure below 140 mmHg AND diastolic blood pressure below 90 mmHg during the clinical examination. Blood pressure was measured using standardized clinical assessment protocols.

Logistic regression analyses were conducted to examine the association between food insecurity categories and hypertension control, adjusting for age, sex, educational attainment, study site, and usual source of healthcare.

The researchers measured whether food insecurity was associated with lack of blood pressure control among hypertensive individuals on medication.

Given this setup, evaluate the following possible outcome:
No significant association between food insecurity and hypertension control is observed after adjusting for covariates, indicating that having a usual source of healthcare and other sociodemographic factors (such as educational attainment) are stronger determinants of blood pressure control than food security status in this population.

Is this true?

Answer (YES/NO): NO